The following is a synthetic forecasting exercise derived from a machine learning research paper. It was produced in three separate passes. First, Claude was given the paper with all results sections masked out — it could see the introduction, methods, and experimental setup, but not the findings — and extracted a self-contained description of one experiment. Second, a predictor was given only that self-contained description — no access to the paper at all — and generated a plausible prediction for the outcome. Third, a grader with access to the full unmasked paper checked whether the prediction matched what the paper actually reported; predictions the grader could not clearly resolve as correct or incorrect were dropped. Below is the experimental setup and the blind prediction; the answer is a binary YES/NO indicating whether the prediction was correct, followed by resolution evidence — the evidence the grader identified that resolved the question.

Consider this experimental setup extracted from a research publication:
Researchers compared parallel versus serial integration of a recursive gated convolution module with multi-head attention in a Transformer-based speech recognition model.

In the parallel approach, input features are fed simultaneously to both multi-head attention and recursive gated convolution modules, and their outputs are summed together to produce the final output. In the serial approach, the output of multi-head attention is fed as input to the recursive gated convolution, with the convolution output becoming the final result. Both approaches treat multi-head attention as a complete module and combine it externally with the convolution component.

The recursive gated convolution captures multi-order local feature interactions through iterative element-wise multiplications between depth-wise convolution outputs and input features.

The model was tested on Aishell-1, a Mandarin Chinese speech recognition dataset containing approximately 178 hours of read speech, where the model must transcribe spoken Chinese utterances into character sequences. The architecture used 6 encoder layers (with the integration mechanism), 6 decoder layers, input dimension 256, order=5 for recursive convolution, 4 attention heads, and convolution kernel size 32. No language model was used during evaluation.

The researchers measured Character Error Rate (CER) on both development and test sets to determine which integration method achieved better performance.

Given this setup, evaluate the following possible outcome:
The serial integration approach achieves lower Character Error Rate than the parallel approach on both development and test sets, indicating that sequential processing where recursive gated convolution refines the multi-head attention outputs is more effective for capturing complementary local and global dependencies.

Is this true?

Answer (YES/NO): YES